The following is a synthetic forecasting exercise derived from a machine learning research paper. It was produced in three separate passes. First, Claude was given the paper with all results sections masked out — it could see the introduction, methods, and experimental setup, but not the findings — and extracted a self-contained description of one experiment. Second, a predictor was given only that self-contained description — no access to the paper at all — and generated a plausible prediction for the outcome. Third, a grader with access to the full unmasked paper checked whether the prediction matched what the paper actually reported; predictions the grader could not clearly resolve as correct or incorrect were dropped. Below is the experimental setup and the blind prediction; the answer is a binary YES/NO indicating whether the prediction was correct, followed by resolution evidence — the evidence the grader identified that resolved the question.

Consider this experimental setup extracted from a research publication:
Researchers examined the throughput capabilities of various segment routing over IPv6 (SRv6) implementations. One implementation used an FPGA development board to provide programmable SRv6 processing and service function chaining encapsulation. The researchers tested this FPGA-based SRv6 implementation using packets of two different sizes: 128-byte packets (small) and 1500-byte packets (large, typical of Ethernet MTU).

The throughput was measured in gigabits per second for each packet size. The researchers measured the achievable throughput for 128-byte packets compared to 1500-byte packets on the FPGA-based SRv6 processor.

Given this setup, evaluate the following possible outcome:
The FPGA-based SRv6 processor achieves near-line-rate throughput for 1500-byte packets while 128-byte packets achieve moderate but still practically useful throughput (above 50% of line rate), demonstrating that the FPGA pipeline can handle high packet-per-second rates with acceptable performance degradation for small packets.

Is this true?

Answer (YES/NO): YES